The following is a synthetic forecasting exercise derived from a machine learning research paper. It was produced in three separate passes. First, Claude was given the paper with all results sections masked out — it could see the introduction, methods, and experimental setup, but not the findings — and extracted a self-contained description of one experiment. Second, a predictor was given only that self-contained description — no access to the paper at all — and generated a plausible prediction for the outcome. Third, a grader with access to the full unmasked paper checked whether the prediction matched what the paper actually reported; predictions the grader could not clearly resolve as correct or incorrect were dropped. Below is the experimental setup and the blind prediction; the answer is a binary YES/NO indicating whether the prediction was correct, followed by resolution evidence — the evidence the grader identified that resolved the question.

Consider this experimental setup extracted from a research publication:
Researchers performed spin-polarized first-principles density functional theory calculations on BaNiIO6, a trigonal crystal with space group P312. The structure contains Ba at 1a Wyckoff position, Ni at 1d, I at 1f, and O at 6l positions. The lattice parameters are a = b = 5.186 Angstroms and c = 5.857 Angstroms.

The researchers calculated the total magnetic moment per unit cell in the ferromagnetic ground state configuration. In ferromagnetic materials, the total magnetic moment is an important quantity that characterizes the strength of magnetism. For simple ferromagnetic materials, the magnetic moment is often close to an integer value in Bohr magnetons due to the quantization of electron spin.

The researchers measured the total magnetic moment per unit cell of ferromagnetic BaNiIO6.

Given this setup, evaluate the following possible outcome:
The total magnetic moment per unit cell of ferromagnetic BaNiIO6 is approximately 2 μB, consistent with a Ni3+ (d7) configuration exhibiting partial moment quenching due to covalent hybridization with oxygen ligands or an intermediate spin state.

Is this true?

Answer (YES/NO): NO